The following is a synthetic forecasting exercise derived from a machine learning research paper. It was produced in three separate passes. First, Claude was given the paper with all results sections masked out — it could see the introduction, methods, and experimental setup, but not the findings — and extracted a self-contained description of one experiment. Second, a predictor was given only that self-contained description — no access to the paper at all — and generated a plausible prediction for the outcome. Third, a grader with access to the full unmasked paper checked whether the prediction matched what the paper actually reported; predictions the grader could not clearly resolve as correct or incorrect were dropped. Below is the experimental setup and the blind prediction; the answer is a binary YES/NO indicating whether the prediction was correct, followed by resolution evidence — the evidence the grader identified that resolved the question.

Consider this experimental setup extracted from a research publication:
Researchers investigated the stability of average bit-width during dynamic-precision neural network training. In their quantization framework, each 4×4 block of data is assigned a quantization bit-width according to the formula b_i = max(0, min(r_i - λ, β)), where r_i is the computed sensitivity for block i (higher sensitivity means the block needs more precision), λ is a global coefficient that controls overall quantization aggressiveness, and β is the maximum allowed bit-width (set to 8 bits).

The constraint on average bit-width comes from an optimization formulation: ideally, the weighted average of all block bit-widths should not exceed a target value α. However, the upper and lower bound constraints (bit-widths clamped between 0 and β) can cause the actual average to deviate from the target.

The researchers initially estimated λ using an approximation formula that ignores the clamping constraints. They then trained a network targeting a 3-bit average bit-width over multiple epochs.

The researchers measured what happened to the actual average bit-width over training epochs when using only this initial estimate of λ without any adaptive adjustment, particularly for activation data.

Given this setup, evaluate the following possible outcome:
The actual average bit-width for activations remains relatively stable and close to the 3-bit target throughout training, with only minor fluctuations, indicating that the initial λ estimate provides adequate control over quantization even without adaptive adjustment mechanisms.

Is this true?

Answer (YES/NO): NO